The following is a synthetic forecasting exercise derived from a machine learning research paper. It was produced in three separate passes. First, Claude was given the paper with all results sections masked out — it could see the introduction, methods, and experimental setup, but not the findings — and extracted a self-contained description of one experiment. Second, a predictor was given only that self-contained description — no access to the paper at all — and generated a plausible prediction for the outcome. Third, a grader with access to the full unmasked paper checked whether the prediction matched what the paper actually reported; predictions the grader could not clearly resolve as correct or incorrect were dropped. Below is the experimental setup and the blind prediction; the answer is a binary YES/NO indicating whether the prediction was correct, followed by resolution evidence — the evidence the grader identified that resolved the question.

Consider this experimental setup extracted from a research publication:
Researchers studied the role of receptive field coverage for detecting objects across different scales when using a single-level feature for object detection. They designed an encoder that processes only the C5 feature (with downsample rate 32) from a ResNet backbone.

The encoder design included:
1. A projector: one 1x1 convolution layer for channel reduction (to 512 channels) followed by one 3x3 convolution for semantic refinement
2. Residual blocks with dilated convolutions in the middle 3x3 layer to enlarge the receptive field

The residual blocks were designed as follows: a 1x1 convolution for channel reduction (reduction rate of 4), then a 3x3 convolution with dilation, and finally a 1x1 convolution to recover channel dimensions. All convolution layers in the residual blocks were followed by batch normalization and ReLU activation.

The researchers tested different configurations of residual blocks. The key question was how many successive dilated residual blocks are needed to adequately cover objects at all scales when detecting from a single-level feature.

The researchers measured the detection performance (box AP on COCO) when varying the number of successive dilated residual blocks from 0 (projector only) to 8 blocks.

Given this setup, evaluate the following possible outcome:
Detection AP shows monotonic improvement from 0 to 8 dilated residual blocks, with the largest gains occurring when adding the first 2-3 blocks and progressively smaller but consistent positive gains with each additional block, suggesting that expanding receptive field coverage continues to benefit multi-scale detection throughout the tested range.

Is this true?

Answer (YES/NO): NO